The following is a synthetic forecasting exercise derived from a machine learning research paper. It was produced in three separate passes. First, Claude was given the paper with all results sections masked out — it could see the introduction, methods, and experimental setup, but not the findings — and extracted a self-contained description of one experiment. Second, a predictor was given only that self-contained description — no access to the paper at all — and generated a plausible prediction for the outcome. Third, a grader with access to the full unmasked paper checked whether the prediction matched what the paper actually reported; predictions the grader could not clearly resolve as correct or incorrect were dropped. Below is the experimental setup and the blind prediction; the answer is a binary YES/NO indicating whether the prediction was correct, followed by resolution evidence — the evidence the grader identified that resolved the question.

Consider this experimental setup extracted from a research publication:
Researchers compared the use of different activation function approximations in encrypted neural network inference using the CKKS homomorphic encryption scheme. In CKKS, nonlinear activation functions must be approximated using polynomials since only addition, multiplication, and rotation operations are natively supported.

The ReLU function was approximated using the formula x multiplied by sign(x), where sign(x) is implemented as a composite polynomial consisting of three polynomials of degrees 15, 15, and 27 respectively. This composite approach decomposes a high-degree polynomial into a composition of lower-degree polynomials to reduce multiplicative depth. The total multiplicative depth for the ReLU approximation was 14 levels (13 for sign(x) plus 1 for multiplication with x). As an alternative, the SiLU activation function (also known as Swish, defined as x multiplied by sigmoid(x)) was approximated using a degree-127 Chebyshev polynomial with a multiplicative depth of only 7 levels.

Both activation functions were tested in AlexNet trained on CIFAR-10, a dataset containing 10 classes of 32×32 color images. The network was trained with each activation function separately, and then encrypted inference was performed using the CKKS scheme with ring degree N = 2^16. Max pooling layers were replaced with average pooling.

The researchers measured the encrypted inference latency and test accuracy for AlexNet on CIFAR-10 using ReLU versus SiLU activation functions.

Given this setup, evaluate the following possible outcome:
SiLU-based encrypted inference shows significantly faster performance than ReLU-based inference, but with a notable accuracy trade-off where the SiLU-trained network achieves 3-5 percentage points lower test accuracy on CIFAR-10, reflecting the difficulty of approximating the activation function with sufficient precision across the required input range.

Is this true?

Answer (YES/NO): NO